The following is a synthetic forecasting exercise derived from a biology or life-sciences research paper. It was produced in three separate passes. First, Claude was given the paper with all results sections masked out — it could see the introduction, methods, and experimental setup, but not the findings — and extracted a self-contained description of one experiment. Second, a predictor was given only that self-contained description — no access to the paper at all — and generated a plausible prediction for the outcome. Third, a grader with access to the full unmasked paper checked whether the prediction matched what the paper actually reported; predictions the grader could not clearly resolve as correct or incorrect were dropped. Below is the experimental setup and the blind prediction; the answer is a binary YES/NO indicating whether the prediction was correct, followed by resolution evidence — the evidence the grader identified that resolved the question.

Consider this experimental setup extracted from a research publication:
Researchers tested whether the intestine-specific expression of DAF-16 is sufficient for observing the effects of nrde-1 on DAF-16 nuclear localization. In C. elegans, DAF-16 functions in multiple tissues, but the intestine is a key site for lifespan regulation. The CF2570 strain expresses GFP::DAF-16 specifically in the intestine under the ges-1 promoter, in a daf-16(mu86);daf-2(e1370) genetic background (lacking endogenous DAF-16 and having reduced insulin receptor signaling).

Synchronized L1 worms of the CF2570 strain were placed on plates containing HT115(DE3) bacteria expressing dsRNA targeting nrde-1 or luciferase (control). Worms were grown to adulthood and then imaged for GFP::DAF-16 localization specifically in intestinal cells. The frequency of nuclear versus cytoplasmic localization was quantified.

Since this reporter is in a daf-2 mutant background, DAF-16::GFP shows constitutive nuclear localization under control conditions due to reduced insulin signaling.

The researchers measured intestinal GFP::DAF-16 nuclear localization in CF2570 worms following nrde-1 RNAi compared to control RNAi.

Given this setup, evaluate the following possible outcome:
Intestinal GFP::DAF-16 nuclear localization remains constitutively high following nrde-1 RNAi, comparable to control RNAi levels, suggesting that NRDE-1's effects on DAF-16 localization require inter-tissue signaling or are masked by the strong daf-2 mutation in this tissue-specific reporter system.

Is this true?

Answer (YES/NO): NO